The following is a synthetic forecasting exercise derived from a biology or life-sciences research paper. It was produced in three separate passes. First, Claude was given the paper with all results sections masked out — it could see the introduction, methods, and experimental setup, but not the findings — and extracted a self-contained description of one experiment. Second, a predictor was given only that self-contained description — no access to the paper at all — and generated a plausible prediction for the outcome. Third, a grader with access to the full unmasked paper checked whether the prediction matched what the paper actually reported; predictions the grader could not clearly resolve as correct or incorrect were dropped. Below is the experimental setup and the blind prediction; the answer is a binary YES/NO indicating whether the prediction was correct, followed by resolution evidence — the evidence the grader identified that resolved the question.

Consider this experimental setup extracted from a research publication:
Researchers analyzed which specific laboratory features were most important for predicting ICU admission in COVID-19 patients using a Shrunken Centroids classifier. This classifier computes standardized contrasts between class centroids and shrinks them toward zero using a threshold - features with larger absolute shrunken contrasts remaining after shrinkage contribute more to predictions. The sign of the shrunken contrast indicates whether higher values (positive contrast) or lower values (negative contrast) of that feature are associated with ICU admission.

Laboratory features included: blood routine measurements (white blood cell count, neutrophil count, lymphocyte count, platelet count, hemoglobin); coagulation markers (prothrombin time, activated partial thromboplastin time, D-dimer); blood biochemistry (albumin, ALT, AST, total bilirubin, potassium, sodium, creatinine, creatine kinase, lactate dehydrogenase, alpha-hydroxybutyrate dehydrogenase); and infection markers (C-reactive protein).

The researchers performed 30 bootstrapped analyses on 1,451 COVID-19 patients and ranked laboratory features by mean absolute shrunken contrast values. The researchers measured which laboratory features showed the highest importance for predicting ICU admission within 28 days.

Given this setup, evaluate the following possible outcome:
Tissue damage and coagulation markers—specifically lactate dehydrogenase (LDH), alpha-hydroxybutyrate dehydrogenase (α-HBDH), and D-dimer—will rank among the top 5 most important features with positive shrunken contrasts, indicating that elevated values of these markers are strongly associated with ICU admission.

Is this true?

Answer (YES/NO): NO